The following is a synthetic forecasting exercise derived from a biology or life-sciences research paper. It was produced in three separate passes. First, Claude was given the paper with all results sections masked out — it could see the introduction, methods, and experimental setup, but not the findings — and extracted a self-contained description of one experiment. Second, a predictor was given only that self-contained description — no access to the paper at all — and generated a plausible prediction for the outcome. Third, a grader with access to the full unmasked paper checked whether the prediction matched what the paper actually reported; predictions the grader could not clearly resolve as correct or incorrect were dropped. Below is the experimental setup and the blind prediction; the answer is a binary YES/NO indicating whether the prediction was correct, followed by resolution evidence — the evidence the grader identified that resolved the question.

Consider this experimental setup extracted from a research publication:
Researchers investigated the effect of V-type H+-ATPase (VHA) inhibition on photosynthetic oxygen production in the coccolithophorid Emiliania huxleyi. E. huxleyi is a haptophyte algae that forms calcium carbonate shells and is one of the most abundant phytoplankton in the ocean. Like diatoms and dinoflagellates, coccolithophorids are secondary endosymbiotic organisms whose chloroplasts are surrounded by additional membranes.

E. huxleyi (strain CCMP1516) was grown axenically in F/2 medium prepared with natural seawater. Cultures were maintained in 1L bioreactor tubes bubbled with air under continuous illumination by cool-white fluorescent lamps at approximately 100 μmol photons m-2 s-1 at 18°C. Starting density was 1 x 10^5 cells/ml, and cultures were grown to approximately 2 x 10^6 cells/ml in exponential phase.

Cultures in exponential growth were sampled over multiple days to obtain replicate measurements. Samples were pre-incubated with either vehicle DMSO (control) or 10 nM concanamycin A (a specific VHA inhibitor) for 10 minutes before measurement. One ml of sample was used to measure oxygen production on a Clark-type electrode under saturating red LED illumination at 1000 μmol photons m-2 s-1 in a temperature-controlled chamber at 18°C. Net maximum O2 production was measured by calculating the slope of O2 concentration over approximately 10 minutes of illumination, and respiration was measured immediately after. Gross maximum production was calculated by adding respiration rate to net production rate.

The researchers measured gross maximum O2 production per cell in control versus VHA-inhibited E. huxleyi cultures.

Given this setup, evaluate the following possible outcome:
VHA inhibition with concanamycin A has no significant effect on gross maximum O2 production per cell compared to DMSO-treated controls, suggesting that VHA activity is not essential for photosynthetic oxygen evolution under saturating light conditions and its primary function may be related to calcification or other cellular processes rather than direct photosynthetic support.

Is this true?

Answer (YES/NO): NO